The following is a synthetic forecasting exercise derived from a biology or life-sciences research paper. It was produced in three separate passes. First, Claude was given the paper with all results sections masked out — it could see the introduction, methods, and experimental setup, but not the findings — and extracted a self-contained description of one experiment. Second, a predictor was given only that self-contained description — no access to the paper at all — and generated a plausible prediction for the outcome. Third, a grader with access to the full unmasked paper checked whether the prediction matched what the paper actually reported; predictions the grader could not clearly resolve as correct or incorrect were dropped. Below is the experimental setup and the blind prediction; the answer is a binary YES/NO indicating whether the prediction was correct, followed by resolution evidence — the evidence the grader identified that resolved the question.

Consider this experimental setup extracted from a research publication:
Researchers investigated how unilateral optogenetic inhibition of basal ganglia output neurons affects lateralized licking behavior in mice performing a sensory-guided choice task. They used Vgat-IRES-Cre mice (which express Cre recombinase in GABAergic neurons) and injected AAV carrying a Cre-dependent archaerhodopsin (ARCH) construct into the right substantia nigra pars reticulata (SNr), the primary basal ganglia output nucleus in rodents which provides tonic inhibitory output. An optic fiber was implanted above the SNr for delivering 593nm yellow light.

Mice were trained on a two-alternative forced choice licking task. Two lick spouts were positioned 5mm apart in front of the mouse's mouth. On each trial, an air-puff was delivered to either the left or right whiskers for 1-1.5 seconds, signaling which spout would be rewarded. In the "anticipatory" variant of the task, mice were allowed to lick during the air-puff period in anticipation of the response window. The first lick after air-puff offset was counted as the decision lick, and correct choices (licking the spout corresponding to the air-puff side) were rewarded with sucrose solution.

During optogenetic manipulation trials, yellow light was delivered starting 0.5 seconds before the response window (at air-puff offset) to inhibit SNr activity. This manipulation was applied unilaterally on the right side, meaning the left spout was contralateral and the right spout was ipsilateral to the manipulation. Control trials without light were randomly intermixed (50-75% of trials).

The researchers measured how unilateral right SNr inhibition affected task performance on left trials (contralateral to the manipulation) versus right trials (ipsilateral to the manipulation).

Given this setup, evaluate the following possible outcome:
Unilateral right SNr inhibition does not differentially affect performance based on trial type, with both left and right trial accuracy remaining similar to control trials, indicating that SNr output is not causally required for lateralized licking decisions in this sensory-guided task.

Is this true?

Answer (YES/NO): NO